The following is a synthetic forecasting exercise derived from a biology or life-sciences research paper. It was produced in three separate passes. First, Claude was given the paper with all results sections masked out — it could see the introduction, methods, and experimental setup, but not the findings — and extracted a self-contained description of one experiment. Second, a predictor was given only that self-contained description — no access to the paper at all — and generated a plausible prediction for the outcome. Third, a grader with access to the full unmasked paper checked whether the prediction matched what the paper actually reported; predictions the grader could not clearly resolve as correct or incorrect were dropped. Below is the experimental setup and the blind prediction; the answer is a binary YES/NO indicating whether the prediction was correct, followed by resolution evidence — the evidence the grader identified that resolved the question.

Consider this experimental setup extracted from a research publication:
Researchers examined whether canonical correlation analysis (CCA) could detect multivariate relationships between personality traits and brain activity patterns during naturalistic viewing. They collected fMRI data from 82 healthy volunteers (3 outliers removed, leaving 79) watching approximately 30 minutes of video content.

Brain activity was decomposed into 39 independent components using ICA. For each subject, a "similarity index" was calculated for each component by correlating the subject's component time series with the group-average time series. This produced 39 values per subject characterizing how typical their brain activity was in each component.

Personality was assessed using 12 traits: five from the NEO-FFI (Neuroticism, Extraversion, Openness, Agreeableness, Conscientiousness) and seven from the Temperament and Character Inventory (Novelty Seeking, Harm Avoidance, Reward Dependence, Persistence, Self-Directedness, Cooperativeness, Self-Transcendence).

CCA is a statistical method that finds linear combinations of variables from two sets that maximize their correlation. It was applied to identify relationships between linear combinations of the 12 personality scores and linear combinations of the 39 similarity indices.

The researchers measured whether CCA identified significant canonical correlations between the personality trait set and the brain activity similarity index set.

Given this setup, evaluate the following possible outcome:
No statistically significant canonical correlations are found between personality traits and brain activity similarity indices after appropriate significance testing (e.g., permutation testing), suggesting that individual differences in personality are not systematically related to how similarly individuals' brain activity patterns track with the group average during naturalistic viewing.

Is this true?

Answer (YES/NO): NO